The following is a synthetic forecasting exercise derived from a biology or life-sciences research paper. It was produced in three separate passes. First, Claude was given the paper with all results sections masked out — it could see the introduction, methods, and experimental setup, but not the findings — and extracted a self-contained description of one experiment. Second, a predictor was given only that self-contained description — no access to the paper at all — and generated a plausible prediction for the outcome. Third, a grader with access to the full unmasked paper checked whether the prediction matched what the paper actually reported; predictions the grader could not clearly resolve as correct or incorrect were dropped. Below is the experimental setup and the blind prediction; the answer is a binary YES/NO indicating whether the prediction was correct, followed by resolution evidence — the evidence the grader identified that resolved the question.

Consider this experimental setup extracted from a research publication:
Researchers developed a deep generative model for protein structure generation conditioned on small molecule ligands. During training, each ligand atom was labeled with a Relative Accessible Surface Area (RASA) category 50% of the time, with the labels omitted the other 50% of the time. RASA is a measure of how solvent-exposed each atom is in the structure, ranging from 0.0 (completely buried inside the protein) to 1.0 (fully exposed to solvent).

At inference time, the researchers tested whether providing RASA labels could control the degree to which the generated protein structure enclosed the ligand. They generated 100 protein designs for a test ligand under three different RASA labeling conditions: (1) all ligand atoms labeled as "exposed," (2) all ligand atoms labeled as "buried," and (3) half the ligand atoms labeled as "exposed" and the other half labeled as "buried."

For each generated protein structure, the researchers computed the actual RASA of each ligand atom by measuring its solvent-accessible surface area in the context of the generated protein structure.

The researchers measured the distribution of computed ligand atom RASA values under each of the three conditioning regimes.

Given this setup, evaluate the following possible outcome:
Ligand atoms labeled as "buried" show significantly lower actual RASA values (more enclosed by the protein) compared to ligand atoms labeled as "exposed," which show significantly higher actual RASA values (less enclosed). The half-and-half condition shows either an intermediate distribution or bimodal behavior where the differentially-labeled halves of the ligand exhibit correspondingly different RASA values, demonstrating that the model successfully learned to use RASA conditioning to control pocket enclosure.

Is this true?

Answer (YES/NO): YES